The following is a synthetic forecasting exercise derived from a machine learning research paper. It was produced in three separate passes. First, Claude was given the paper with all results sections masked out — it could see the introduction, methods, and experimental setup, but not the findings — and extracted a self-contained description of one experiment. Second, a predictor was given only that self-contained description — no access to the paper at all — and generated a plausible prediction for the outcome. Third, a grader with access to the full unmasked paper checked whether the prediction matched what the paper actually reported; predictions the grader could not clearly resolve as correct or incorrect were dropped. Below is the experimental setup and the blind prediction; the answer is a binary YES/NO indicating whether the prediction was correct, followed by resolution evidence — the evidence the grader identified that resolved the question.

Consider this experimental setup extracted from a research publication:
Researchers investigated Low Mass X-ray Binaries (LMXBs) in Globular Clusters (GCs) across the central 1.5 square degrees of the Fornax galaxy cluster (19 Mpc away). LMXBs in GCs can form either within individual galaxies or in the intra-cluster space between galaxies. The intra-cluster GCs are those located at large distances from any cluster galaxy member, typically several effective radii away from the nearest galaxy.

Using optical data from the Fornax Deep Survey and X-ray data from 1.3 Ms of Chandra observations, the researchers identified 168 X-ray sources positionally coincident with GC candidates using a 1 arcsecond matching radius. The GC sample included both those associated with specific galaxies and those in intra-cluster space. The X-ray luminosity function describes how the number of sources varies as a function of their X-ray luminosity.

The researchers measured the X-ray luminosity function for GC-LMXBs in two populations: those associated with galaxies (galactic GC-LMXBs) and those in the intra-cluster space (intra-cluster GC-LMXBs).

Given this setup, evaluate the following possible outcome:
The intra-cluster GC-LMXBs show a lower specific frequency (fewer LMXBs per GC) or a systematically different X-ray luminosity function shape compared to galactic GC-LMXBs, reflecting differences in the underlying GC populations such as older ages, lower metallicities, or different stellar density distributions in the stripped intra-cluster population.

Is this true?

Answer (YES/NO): NO